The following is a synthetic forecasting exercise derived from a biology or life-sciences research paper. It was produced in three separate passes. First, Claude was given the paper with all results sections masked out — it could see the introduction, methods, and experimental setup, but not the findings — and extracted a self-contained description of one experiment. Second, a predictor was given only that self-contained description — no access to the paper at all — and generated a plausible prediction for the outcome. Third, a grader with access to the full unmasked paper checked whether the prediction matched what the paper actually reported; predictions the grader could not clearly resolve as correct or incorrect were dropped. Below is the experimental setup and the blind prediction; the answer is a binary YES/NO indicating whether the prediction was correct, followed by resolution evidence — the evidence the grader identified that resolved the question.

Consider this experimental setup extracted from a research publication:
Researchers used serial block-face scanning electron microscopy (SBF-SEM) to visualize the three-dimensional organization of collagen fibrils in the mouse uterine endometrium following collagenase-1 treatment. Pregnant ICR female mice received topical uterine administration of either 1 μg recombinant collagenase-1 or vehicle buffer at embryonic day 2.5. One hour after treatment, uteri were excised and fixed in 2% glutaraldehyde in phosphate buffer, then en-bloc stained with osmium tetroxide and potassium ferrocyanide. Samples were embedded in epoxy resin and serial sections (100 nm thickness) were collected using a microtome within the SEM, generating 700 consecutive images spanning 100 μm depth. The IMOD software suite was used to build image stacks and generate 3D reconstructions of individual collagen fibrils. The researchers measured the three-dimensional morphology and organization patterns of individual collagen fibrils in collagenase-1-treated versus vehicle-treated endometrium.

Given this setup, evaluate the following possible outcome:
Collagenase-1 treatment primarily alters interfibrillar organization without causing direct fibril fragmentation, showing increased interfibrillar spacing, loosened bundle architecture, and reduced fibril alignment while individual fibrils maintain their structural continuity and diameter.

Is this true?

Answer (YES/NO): YES